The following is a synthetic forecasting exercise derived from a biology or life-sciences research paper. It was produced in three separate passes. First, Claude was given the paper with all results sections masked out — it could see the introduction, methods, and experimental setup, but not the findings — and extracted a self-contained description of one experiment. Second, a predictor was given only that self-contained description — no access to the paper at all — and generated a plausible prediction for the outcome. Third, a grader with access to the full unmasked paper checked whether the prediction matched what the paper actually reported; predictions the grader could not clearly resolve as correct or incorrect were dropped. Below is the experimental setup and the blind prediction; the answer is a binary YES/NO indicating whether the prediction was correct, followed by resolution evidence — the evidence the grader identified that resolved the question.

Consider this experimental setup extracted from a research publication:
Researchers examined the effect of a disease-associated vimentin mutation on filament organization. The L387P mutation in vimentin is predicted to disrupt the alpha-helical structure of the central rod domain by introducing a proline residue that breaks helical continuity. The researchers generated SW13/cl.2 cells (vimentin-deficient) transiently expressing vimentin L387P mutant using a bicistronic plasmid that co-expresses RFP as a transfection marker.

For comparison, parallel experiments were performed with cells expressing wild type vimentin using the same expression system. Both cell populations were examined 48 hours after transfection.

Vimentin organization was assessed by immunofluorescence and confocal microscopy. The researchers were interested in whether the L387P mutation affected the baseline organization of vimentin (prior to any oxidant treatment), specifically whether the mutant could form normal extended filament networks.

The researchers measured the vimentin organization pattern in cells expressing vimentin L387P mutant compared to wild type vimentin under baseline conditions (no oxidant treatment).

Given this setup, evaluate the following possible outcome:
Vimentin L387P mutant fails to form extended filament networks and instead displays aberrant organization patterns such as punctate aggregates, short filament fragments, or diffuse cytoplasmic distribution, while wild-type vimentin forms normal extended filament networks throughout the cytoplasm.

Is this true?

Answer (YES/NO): YES